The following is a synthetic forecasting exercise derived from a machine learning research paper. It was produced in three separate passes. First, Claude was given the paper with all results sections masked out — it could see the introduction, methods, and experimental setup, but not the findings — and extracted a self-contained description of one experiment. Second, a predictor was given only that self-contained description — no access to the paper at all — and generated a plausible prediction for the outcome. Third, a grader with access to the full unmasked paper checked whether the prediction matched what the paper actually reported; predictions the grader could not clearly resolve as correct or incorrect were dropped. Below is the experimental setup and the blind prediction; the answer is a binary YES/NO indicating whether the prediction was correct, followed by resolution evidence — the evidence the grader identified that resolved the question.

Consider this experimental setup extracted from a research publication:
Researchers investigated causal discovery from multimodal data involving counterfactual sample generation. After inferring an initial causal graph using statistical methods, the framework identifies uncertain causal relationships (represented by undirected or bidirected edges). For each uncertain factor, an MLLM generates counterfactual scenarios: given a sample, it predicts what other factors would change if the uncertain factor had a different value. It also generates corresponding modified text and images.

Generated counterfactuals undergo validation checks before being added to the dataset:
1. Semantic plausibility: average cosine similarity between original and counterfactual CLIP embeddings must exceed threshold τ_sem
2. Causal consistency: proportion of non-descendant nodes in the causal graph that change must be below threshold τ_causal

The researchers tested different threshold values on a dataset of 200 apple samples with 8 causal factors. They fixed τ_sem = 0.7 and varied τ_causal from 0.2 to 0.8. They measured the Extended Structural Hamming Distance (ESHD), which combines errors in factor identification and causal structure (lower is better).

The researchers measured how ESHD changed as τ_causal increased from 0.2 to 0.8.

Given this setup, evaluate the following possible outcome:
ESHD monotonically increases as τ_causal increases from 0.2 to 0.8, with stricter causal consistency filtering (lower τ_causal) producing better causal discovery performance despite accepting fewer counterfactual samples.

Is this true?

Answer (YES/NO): NO